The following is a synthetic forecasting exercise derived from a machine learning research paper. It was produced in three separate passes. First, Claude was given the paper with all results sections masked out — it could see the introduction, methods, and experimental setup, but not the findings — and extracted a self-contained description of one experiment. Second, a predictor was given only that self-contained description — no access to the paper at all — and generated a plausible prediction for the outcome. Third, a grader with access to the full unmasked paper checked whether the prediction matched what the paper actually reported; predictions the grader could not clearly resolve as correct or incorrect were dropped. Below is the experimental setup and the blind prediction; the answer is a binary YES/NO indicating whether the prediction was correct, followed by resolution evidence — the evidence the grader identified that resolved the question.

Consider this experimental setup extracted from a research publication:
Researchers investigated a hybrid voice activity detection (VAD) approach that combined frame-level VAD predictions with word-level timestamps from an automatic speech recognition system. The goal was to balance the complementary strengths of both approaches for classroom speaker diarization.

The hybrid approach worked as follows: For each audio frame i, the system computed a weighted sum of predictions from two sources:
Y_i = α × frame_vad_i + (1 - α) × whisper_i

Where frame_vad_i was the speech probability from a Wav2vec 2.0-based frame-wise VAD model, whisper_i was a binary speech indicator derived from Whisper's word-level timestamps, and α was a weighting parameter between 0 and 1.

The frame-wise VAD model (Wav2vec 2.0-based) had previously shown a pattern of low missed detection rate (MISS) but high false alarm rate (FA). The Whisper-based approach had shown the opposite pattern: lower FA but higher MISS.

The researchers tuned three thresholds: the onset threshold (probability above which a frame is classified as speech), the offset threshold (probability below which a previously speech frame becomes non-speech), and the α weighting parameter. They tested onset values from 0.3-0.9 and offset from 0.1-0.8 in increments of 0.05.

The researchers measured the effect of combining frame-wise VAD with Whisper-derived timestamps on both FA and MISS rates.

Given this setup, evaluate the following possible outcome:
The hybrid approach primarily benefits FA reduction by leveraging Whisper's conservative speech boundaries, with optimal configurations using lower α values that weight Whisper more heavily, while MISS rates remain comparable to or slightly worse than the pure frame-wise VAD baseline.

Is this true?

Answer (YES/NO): NO